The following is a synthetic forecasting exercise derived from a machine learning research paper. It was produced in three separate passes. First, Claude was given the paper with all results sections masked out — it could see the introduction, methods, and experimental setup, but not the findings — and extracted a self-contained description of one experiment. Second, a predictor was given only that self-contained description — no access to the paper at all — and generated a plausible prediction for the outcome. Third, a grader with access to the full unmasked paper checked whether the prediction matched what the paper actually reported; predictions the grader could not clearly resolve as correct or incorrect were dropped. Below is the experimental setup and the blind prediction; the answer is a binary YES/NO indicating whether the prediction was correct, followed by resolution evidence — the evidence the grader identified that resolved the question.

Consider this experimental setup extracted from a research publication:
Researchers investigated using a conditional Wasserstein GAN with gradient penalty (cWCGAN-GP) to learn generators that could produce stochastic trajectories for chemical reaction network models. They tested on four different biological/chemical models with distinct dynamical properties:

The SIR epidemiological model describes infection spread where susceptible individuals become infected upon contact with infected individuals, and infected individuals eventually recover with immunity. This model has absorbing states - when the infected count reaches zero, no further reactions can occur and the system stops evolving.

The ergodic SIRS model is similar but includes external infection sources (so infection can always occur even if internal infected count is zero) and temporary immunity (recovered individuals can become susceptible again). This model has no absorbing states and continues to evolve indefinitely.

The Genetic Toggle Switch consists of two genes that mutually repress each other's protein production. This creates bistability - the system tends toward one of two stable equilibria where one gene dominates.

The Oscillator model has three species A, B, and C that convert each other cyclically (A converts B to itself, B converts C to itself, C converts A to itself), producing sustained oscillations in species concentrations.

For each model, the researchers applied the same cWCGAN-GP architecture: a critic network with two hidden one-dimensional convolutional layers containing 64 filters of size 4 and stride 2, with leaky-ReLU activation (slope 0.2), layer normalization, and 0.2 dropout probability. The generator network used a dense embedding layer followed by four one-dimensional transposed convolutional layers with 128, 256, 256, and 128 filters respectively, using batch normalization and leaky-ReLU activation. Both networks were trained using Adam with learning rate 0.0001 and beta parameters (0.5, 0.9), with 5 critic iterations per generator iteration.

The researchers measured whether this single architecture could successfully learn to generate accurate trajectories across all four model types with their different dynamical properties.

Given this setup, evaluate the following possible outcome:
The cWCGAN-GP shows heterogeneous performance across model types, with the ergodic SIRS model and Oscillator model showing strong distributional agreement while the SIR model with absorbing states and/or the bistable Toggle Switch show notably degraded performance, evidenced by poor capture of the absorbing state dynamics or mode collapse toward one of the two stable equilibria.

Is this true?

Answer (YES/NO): NO